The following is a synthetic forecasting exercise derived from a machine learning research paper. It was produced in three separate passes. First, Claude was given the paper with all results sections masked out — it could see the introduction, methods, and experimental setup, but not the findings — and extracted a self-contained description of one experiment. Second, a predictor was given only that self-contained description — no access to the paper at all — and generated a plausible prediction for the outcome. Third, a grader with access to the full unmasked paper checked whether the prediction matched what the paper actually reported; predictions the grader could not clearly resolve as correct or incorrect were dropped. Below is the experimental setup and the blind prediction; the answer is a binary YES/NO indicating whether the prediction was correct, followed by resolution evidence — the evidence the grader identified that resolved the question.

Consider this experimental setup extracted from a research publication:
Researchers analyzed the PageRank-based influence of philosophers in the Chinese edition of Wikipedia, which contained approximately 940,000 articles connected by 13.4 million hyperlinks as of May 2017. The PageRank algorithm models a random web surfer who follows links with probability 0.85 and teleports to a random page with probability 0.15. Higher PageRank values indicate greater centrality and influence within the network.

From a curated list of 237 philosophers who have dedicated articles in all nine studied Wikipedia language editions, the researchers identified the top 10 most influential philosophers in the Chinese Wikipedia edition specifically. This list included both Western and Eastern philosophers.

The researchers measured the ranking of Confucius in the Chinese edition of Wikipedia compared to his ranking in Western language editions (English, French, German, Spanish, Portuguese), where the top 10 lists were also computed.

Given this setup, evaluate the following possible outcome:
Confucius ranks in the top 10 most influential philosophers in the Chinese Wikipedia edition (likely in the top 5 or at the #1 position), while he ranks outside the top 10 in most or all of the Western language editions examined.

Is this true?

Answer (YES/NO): YES